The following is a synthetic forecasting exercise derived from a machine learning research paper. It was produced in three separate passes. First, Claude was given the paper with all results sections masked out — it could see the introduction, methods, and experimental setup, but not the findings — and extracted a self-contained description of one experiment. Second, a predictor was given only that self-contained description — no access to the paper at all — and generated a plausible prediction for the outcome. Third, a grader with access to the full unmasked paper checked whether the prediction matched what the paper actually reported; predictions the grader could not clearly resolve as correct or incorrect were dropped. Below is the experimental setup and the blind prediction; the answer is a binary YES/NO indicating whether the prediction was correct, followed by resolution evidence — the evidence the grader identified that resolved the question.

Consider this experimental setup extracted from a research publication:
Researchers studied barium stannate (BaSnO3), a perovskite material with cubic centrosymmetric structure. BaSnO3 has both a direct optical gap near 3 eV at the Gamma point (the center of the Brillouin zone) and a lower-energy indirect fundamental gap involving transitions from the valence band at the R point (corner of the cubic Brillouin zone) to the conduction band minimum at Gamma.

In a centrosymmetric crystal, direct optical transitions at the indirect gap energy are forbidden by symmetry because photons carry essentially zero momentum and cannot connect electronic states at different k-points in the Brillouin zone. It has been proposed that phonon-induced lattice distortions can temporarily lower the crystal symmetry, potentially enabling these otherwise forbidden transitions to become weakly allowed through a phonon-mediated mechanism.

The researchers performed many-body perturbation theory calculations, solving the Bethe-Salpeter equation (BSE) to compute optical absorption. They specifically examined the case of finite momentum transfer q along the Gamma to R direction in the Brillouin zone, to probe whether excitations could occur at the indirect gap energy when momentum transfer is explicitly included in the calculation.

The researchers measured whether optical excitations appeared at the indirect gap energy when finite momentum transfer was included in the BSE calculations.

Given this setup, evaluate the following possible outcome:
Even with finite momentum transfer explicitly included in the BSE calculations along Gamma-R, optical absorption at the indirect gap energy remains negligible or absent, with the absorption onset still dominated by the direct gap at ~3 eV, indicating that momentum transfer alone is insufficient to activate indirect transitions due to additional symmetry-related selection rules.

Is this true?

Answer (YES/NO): YES